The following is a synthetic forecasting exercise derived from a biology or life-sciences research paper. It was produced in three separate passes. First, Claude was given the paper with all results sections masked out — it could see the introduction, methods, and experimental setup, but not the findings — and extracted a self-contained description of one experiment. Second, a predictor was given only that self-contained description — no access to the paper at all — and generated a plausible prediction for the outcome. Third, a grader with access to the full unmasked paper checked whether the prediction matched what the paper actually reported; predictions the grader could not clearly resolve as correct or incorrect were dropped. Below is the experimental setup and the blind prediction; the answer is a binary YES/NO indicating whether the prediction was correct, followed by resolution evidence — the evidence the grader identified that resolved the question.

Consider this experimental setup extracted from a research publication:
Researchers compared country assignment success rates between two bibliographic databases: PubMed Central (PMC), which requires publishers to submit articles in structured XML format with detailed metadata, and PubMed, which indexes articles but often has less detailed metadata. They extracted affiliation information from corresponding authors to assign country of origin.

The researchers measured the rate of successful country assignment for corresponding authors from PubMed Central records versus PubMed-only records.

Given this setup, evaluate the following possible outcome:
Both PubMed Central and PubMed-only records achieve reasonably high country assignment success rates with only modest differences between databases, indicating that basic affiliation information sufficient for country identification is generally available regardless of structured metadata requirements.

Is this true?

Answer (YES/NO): NO